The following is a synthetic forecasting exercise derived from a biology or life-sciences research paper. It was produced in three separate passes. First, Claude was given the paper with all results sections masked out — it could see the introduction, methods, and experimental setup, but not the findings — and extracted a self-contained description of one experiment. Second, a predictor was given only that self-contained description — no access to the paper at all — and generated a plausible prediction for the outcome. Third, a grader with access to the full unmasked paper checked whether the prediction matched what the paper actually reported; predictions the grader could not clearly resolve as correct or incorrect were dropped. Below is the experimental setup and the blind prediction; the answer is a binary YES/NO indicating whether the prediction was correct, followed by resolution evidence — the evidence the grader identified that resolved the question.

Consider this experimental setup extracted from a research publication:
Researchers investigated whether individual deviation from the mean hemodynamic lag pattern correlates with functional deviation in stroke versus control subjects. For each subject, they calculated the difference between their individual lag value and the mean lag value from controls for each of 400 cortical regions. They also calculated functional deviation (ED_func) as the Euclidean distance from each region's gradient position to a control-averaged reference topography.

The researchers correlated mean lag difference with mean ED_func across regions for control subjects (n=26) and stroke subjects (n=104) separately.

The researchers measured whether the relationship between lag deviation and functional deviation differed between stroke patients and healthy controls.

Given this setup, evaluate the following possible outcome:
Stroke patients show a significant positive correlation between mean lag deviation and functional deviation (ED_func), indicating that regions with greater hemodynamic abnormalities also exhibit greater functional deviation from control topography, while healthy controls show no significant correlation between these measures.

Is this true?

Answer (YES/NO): YES